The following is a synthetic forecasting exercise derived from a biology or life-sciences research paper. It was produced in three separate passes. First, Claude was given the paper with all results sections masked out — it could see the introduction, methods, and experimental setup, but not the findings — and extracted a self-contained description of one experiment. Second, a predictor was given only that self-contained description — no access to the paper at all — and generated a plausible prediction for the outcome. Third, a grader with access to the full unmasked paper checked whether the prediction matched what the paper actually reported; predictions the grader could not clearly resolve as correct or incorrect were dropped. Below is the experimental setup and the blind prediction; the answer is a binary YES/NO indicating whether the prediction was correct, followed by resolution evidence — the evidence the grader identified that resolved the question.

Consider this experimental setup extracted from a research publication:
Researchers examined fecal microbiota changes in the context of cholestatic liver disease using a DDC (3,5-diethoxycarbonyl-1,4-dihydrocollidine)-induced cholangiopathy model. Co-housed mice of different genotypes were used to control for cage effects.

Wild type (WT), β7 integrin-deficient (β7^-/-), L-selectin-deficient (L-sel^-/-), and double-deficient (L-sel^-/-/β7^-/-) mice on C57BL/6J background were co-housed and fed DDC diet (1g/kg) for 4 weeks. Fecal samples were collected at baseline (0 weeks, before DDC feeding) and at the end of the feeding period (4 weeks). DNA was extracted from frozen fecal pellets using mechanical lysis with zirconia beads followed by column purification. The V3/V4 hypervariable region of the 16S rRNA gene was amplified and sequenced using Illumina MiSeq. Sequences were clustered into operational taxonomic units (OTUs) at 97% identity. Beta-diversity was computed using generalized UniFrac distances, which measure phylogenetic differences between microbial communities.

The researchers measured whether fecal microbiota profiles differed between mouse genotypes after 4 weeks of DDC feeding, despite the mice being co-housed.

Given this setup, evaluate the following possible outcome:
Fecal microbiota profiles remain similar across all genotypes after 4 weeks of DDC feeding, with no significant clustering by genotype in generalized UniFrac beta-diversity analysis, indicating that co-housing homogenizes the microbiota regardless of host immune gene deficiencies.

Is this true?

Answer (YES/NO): NO